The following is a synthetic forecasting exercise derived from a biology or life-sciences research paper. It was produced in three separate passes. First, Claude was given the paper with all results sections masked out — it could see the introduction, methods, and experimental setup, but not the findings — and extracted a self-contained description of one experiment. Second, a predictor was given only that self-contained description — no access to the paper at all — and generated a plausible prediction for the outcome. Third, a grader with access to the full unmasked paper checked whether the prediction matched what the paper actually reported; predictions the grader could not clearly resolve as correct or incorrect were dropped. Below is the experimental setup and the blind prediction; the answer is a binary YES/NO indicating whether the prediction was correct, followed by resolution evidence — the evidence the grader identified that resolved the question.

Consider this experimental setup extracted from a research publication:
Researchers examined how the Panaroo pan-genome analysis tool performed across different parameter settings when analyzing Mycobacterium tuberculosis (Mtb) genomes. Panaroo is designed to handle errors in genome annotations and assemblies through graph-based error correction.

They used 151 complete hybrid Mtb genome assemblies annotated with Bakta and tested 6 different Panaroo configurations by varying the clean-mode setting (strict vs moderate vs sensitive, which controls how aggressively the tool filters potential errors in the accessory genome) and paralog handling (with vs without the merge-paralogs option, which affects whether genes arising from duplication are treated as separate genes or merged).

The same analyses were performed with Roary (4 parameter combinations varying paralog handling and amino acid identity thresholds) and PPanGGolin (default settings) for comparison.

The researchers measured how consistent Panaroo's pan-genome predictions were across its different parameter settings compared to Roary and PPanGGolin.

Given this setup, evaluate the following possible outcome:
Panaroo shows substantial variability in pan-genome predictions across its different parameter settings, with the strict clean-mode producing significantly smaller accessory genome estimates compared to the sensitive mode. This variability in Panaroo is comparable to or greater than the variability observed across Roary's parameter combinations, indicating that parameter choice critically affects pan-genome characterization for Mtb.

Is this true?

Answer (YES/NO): NO